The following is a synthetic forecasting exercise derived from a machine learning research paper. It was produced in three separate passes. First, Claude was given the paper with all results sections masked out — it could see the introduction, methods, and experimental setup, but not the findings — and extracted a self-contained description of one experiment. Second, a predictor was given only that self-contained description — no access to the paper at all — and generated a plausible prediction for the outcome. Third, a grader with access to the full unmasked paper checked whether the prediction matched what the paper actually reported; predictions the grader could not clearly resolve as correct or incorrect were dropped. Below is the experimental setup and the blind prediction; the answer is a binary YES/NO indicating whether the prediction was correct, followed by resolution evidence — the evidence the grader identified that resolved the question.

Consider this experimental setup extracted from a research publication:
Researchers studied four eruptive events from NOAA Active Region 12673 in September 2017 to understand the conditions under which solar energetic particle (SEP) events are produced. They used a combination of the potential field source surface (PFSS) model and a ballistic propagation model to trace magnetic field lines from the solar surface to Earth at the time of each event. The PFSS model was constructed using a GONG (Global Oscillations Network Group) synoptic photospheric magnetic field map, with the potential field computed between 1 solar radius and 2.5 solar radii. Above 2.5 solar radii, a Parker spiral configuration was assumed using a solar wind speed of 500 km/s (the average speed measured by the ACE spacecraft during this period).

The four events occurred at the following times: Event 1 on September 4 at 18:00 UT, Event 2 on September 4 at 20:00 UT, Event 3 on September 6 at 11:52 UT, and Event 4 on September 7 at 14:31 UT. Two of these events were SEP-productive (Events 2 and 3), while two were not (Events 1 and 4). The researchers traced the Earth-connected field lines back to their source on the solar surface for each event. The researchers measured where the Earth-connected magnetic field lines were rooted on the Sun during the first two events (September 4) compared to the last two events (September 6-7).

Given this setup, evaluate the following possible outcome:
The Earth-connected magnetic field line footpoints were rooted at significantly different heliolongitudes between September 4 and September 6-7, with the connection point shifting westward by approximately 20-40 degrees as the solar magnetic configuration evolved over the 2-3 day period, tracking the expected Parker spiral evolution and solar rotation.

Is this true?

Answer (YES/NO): NO